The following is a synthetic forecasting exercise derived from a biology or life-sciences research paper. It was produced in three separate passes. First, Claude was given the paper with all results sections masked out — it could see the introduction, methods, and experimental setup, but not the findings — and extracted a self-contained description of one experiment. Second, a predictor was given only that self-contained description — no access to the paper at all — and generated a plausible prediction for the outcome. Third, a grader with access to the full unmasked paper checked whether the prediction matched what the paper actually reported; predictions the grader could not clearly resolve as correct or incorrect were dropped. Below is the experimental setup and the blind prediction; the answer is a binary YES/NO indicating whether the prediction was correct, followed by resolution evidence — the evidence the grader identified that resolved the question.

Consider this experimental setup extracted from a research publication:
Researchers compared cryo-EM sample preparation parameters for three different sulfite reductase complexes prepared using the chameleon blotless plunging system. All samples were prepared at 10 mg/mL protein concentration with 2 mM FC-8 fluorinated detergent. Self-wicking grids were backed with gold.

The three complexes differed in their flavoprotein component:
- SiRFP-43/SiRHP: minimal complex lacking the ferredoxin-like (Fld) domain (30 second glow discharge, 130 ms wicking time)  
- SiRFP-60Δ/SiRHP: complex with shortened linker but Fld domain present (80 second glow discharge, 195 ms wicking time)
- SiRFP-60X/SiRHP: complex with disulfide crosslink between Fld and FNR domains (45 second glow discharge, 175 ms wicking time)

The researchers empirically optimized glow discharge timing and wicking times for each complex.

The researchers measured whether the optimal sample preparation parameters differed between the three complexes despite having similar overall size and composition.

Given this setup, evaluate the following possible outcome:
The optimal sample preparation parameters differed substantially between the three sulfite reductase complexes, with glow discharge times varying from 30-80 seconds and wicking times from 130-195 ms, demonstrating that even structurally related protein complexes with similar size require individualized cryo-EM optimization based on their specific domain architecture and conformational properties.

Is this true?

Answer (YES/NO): NO